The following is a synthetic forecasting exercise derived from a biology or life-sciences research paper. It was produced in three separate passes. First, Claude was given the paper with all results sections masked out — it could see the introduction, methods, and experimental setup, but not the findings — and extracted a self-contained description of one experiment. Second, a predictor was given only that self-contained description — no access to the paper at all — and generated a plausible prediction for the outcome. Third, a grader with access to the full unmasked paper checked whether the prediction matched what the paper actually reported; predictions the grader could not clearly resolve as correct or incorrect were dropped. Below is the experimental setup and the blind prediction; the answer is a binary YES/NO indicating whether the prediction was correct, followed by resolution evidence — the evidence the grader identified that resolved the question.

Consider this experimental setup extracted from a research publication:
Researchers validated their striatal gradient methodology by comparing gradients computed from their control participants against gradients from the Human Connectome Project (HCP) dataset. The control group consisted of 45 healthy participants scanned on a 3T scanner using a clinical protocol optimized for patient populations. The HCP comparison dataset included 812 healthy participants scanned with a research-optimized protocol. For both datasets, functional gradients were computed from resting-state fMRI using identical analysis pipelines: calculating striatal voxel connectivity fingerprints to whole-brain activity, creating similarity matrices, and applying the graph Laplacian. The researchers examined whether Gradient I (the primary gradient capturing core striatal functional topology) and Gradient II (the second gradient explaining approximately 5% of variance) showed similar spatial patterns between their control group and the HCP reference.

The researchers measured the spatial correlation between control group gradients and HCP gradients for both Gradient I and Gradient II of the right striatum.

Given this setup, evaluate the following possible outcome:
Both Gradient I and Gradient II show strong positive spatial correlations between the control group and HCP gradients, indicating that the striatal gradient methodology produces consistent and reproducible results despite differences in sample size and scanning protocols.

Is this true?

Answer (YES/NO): NO